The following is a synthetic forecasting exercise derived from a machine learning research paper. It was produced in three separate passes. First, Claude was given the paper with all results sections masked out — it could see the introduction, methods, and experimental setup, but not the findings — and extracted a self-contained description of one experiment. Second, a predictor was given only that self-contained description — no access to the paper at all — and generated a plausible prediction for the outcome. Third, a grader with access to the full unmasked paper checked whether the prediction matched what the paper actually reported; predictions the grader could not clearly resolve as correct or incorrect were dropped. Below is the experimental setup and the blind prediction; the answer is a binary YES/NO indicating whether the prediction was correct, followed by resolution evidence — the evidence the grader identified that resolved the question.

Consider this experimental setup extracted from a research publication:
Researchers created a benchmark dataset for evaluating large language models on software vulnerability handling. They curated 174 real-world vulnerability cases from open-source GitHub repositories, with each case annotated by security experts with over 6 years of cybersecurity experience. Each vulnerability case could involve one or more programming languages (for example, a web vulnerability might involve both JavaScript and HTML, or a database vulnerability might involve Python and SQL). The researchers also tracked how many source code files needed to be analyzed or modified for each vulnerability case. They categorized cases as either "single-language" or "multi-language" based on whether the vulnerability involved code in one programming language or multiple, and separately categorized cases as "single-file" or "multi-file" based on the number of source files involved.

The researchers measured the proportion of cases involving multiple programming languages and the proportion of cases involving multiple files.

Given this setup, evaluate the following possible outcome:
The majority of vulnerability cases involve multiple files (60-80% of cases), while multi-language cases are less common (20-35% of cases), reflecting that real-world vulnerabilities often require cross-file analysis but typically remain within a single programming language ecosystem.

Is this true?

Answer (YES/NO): NO